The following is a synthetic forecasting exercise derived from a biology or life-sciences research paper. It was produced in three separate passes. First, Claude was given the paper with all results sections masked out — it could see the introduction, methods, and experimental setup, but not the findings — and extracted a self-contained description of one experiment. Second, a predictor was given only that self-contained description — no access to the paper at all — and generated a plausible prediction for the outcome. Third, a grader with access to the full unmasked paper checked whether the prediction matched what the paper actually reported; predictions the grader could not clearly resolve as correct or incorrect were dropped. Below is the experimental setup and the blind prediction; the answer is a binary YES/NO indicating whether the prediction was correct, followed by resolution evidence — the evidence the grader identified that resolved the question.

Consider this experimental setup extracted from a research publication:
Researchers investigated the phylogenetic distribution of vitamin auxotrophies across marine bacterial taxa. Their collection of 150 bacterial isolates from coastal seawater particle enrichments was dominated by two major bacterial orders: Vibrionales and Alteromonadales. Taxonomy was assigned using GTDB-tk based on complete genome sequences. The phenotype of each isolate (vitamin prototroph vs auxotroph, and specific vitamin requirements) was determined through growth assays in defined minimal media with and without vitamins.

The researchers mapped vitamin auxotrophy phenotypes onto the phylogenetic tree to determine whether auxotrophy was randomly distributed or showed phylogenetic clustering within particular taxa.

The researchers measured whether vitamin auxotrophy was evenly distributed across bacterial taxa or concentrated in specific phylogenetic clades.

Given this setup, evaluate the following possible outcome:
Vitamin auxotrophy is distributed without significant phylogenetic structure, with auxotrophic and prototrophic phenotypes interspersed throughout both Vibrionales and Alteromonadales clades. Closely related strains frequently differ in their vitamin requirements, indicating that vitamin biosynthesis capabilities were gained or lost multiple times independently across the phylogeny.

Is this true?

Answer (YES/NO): NO